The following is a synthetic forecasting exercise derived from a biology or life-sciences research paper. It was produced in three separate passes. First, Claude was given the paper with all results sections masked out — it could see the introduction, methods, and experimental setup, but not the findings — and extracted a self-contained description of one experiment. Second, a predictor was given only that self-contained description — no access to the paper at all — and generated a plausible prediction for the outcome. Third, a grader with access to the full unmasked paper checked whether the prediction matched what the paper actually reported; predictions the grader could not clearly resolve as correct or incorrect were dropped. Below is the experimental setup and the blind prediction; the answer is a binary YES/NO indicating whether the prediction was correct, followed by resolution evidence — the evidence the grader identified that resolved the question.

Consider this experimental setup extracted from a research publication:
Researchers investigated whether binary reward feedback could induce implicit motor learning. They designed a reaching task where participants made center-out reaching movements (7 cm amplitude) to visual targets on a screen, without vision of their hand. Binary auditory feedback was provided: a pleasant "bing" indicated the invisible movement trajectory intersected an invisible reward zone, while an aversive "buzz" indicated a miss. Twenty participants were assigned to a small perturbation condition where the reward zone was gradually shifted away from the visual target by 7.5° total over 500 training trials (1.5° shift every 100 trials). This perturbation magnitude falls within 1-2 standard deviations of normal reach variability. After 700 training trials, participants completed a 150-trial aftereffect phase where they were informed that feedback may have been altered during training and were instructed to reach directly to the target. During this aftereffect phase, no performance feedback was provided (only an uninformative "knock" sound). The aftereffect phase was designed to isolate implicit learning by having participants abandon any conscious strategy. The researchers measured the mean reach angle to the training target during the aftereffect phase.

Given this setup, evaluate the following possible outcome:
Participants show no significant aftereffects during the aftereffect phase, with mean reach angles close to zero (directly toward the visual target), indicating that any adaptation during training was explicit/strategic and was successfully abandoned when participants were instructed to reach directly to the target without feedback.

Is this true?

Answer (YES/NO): NO